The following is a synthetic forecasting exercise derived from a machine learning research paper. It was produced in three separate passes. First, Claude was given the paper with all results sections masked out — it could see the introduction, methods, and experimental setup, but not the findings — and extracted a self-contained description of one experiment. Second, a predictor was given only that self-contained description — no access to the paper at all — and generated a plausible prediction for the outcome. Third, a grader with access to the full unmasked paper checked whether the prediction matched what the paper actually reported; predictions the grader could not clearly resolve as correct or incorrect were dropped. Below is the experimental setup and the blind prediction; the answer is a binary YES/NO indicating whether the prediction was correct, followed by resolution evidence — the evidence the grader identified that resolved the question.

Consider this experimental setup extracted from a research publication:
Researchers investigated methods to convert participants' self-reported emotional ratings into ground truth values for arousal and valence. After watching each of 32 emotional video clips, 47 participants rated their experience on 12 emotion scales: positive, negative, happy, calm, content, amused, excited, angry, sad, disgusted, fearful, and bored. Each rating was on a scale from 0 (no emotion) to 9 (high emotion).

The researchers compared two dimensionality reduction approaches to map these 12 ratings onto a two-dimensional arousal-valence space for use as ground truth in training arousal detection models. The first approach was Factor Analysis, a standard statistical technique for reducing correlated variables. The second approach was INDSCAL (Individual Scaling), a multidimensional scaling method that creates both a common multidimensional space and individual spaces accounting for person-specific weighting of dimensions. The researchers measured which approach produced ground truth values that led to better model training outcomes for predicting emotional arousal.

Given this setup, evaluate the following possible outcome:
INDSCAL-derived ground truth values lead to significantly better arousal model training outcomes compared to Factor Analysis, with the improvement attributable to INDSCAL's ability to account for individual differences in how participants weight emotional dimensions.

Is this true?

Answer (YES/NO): NO